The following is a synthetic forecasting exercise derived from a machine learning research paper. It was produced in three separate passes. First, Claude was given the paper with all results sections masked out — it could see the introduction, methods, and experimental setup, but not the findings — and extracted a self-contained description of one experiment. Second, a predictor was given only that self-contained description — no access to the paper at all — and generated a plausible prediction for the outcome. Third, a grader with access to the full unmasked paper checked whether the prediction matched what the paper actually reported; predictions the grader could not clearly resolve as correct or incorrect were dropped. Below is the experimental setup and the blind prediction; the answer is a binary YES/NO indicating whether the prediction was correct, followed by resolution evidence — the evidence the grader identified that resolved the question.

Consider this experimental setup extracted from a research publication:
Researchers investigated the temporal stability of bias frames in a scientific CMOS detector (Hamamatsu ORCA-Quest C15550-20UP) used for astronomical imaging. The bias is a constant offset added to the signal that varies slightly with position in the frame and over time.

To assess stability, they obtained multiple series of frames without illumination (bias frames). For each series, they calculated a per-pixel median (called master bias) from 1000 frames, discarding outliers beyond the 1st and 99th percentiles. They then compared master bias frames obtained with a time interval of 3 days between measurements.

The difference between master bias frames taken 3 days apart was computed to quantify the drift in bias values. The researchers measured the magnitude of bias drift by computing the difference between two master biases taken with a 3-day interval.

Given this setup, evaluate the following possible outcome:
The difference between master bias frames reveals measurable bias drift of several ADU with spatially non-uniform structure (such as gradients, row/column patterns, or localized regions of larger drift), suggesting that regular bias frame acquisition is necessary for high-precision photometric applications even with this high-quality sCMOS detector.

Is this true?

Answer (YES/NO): NO